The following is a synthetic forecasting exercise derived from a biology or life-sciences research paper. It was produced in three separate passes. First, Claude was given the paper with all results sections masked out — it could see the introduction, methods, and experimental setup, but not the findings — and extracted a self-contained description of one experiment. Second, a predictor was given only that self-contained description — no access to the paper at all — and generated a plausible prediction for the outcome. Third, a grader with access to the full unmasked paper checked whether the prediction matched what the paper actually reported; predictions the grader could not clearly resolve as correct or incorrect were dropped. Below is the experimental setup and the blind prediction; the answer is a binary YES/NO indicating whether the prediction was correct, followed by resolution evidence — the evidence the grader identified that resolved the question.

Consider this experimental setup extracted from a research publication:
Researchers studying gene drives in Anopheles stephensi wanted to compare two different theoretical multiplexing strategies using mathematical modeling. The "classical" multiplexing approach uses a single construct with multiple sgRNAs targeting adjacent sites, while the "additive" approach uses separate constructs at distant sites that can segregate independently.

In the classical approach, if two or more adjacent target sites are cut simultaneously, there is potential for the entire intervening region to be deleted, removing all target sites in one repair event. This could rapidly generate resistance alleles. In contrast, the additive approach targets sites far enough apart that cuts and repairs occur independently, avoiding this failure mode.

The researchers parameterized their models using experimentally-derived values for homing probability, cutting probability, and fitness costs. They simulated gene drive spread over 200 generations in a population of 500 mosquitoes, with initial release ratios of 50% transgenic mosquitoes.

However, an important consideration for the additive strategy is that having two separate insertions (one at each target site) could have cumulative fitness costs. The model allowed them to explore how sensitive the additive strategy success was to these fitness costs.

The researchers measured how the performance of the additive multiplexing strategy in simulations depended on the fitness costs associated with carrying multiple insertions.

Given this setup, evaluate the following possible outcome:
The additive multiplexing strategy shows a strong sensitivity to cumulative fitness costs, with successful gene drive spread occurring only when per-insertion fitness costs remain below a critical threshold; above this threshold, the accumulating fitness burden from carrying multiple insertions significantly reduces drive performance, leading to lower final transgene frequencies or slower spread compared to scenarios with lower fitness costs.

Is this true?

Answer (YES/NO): YES